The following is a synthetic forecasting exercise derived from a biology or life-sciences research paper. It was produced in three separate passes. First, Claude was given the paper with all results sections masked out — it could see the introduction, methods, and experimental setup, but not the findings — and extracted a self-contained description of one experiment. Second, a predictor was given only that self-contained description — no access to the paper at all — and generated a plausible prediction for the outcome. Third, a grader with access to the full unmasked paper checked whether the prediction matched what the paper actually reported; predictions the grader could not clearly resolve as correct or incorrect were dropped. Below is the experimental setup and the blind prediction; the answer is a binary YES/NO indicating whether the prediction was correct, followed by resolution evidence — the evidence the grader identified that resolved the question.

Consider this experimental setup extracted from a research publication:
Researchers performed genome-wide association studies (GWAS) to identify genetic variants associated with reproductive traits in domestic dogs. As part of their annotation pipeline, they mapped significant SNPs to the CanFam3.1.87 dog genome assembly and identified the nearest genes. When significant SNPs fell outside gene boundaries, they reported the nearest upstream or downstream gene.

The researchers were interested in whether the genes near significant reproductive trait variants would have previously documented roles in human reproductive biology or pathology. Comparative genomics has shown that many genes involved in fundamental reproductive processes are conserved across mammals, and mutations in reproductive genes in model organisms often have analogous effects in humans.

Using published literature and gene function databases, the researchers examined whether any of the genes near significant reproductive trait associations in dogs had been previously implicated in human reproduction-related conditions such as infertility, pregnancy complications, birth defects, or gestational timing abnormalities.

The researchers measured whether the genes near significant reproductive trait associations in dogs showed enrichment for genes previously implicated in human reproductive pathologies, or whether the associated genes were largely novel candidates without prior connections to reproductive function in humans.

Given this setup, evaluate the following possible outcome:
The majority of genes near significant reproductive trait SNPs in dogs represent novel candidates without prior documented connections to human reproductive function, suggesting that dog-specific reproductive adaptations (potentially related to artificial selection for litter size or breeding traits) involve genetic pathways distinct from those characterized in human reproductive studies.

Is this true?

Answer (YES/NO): NO